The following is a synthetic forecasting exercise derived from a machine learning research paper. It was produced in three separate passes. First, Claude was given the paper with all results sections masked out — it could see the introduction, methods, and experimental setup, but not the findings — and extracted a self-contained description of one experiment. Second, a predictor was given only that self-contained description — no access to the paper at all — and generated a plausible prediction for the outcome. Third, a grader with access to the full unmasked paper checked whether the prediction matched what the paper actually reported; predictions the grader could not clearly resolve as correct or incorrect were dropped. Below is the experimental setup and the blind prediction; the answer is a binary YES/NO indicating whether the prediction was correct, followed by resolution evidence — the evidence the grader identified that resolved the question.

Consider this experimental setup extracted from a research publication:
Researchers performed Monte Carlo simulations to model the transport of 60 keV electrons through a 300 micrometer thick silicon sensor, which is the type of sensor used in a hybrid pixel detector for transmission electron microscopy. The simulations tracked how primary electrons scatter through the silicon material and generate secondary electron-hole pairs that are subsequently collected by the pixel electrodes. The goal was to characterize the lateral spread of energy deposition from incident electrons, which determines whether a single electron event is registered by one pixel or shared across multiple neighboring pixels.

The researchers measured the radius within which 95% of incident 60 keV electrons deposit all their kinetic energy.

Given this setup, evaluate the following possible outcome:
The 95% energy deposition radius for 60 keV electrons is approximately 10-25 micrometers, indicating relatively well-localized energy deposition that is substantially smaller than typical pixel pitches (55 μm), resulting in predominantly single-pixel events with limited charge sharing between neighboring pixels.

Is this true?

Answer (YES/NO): NO